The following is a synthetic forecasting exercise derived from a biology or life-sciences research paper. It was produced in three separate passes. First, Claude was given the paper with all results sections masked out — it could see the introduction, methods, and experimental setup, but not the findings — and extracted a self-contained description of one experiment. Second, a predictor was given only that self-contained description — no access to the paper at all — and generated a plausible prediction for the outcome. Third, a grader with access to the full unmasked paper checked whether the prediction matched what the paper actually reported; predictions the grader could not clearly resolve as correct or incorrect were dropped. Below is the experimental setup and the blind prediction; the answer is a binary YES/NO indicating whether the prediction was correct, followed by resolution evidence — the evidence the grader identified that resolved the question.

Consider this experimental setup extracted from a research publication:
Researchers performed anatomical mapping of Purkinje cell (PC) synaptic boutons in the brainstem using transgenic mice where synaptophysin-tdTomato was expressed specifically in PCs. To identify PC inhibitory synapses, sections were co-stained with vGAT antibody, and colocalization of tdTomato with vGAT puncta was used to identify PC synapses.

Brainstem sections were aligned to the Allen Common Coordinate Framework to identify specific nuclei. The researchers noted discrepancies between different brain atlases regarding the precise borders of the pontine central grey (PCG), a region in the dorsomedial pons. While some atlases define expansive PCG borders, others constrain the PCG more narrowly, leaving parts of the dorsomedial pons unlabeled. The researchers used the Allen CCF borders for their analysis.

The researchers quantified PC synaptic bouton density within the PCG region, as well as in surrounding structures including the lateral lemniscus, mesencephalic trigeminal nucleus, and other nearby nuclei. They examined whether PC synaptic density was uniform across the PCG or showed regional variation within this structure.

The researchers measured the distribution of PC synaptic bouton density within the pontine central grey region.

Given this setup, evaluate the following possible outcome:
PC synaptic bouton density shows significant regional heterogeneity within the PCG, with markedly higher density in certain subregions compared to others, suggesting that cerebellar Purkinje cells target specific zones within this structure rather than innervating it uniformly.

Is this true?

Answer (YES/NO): YES